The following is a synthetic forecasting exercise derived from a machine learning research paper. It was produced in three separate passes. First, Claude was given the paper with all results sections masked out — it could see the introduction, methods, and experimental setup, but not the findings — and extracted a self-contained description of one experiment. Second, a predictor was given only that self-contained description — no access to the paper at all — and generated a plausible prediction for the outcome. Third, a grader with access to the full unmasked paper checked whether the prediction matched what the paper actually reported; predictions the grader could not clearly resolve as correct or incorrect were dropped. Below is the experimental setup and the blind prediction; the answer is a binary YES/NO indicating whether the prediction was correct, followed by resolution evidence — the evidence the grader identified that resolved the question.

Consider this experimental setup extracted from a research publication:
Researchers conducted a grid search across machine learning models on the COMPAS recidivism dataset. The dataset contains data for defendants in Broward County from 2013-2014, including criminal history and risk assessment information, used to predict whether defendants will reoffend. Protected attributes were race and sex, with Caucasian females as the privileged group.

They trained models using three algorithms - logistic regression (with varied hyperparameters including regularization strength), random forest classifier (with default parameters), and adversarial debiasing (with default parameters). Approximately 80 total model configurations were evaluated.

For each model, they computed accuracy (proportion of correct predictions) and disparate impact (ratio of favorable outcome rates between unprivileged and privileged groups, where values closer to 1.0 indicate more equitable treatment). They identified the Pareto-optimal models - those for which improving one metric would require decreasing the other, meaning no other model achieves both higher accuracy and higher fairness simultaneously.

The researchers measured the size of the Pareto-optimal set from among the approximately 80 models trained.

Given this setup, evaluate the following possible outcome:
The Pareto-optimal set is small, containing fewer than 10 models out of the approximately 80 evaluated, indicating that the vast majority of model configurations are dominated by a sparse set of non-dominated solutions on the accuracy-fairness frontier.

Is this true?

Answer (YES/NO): YES